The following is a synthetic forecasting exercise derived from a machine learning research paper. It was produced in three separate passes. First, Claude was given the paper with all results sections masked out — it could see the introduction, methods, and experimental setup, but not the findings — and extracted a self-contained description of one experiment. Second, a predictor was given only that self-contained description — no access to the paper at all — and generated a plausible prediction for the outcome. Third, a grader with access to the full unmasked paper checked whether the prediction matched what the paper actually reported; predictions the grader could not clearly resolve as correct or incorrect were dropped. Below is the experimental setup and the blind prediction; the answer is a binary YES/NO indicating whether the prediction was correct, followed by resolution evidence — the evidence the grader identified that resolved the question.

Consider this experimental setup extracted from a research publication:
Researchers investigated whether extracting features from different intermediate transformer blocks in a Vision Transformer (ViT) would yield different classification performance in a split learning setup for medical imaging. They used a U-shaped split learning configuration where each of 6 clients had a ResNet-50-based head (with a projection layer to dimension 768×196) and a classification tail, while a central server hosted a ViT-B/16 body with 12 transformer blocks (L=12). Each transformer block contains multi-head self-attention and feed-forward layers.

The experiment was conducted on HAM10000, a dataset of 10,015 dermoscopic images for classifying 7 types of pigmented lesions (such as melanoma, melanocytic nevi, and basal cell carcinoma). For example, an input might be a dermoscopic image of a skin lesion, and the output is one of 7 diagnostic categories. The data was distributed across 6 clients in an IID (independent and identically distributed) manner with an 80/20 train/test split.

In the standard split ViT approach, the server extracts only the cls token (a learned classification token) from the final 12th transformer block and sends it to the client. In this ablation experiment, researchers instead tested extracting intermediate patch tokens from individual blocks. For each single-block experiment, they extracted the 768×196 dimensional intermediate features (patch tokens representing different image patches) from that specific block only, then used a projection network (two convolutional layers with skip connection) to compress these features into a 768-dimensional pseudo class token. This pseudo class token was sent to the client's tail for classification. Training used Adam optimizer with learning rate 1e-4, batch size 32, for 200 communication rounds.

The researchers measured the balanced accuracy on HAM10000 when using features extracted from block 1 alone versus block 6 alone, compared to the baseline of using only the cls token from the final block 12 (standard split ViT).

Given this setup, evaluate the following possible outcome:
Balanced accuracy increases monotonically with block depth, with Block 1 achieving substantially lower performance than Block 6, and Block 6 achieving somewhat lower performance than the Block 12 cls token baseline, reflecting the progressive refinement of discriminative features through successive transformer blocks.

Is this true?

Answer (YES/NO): NO